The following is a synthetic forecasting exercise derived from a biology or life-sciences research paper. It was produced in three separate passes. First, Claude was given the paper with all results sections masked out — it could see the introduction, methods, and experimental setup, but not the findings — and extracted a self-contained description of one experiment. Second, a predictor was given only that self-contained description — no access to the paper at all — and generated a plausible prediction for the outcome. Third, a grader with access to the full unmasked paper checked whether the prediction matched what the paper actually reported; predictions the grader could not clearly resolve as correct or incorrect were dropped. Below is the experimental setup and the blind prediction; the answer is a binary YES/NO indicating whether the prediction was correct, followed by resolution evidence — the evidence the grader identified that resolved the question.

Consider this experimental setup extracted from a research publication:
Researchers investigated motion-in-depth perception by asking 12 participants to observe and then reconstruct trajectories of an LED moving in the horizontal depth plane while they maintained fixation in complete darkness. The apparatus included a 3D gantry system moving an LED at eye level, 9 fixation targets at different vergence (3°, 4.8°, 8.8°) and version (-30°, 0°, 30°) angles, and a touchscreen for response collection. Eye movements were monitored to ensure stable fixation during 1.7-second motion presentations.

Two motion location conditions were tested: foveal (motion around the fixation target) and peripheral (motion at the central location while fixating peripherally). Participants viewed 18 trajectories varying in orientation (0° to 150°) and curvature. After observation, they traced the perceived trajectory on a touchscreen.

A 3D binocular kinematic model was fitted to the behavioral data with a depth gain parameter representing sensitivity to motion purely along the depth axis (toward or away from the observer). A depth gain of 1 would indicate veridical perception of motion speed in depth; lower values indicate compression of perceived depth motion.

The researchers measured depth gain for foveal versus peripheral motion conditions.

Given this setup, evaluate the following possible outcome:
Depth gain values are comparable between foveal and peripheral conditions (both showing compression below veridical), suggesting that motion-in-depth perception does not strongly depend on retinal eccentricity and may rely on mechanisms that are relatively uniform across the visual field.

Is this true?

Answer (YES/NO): NO